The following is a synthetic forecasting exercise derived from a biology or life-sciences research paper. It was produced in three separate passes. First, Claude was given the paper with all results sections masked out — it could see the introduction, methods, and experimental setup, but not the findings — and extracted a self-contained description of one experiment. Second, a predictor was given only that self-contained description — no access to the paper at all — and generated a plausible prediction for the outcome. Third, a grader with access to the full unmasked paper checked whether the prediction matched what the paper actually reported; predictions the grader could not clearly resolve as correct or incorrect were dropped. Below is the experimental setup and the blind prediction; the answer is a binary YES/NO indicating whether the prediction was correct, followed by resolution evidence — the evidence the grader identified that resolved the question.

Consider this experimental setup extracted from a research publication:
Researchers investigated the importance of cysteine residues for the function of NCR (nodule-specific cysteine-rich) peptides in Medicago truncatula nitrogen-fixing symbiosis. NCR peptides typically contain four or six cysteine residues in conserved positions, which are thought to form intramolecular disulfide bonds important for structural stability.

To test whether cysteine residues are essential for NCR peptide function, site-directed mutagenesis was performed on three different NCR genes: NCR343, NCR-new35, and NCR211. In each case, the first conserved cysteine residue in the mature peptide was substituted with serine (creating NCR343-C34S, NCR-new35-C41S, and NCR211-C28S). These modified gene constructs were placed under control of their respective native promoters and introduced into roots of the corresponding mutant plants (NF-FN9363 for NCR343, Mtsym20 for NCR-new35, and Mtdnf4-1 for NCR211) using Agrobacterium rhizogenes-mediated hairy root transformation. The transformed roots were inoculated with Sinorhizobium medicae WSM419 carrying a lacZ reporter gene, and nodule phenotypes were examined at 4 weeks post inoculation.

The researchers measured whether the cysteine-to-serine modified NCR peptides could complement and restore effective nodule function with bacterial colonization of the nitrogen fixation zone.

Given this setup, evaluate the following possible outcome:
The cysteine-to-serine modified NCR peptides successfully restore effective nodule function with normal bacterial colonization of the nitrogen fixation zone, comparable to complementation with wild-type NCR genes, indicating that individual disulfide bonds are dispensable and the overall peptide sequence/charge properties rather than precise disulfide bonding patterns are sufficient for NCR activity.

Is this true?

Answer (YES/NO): NO